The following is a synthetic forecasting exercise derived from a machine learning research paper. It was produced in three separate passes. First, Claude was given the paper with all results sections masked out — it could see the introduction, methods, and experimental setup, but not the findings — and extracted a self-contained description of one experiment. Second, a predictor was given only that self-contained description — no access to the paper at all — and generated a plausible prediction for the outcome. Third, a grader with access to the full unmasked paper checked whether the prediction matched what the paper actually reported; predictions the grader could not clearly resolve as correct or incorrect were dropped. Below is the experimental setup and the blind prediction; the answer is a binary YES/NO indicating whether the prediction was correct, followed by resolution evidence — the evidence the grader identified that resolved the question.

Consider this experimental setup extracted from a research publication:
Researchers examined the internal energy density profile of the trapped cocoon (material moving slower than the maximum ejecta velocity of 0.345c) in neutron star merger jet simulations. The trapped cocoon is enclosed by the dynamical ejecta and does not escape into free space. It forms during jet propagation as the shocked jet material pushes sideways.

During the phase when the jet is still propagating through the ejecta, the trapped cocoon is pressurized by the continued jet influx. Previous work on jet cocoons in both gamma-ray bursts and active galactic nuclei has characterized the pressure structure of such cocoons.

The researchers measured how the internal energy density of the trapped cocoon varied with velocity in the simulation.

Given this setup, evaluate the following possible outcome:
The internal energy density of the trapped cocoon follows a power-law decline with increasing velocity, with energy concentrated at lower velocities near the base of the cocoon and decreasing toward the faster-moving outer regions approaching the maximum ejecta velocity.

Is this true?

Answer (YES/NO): NO